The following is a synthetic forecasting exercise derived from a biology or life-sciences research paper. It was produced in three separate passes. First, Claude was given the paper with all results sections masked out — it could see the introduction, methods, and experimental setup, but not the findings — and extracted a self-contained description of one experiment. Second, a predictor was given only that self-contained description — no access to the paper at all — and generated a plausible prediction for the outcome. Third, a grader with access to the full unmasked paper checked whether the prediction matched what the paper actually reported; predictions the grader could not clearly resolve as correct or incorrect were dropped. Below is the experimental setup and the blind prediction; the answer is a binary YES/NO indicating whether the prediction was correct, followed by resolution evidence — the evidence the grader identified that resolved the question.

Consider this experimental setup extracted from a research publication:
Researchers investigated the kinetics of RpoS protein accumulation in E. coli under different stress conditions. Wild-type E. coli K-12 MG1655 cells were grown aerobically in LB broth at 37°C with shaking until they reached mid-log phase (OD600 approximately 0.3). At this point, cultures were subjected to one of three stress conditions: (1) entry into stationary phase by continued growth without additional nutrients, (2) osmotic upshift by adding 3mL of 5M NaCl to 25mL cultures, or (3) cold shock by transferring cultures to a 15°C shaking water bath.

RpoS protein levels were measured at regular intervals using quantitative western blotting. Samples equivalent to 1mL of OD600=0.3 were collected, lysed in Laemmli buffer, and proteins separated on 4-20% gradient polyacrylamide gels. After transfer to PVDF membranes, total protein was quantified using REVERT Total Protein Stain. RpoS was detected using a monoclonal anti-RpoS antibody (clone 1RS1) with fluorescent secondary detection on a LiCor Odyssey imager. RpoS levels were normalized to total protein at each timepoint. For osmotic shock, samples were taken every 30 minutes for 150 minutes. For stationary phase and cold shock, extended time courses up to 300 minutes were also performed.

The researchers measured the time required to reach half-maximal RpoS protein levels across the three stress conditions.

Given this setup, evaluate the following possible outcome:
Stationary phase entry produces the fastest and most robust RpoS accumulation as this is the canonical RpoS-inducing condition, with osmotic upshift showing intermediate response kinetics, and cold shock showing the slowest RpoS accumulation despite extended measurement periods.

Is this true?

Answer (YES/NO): NO